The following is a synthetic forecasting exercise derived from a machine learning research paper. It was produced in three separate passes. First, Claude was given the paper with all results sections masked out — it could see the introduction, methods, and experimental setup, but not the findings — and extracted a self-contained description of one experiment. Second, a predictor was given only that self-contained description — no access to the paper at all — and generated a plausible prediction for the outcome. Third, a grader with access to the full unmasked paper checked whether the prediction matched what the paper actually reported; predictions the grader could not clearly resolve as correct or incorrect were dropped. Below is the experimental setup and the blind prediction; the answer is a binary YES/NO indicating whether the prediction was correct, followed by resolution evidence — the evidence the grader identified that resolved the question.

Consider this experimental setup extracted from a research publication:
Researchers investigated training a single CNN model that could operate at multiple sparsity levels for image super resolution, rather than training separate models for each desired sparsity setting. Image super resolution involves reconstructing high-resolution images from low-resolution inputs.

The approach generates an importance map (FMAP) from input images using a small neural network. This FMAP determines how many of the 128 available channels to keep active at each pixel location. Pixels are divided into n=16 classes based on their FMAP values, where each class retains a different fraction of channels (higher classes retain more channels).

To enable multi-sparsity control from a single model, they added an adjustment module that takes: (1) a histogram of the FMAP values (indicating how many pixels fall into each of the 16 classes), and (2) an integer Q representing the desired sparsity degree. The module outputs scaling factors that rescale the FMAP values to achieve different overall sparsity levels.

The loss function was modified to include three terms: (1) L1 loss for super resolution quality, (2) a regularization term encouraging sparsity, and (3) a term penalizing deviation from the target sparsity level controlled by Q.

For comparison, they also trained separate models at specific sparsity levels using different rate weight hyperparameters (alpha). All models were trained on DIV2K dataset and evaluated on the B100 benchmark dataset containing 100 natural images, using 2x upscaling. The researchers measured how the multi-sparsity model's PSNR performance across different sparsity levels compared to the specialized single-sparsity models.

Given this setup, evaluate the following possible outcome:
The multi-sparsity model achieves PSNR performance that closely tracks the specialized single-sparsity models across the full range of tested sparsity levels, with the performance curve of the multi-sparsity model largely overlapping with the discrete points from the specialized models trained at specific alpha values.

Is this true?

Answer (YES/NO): NO